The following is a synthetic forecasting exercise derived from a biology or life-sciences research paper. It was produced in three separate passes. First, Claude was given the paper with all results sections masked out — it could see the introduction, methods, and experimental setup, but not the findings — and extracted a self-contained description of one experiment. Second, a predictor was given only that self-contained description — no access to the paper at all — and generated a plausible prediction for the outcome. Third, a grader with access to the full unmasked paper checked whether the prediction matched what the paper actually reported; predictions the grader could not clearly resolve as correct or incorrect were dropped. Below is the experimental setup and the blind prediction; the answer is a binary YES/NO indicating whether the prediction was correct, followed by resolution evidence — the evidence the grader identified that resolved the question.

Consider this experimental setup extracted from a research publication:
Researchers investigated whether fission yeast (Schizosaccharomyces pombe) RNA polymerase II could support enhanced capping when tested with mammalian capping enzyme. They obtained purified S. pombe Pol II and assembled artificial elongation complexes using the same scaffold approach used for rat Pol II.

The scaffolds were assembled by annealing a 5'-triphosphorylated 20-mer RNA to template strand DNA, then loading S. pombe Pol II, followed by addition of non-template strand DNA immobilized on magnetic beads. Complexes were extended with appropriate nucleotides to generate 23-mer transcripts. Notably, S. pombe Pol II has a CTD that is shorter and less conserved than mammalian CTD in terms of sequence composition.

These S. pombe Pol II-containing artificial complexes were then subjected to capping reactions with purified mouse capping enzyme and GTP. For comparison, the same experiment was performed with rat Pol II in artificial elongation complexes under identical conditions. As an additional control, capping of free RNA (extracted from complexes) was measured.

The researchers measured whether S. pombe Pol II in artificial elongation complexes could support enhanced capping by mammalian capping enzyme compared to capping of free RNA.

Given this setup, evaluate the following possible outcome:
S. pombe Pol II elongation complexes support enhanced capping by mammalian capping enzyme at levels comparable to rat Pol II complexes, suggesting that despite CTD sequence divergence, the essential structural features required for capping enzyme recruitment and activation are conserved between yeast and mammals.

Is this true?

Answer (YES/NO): NO